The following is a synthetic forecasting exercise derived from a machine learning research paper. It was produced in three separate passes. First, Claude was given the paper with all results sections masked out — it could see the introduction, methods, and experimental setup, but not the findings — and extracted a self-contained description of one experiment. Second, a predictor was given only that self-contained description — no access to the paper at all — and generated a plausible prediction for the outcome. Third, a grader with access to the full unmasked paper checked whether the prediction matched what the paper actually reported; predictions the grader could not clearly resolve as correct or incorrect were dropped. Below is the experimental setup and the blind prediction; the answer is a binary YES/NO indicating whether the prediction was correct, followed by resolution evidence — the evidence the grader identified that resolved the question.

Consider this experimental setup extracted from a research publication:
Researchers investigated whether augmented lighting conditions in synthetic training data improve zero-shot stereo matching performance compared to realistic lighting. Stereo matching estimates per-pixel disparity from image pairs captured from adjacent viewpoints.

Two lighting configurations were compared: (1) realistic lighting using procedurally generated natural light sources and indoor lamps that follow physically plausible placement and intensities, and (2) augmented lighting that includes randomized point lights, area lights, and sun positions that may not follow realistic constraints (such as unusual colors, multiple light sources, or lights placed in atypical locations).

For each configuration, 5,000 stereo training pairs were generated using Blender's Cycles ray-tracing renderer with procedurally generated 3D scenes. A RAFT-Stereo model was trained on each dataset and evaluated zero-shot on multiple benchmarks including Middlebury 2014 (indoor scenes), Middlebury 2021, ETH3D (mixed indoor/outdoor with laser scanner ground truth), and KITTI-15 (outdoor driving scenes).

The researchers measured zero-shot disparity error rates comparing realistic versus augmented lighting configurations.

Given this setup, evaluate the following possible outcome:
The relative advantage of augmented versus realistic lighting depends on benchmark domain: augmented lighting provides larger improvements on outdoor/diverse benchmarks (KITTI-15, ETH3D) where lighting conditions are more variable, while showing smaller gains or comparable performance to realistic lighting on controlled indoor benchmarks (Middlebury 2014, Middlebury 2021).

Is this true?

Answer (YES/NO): NO